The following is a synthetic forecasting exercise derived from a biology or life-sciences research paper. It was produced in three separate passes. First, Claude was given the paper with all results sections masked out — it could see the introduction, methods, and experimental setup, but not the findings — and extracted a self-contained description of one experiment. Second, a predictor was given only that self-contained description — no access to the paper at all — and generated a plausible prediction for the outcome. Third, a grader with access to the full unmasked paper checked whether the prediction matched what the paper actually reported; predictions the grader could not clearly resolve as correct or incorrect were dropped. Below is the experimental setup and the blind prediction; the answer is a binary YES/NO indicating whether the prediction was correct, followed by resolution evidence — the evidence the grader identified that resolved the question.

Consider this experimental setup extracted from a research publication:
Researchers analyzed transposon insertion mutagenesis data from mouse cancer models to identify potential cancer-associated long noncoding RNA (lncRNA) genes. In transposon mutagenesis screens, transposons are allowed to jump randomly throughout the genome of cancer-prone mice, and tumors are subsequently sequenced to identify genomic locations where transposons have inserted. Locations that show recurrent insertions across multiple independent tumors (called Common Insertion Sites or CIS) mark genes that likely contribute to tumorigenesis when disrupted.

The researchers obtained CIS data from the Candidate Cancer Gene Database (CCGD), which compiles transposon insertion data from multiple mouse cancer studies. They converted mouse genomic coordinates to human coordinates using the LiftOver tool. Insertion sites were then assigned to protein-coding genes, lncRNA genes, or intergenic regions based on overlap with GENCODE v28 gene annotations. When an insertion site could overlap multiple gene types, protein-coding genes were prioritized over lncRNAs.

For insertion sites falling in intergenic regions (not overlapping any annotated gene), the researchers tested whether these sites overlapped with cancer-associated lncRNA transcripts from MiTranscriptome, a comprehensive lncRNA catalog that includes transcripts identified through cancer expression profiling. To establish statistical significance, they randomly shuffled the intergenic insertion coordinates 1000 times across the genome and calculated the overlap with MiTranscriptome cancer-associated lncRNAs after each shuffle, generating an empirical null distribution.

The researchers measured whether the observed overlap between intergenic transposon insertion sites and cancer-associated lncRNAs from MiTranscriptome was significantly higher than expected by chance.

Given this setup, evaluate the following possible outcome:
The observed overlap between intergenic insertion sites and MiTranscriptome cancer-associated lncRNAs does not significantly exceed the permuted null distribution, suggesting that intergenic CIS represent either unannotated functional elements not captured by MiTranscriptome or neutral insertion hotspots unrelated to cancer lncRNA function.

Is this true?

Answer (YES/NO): YES